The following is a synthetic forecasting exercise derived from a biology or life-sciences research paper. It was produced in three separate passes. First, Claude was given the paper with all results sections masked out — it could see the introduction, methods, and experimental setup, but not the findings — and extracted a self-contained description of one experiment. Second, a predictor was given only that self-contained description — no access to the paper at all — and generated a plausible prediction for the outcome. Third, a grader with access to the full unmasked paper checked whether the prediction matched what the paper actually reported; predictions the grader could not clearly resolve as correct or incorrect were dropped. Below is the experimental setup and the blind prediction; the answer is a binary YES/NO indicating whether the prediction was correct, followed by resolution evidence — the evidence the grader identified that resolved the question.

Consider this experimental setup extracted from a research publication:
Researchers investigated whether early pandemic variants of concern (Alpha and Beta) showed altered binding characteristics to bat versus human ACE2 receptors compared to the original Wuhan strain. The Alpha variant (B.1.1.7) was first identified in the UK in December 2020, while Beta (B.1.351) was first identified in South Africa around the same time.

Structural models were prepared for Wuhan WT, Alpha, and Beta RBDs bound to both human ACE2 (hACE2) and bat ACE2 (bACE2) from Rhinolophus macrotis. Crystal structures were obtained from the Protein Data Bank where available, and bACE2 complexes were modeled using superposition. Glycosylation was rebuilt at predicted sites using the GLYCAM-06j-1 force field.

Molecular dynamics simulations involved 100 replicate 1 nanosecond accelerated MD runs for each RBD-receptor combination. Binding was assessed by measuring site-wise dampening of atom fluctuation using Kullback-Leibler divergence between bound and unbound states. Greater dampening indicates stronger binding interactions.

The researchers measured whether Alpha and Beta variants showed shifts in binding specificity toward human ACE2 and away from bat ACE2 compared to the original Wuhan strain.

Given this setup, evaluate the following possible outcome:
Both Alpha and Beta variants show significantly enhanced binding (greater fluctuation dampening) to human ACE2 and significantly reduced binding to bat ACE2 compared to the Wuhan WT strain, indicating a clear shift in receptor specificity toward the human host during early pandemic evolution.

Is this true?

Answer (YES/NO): NO